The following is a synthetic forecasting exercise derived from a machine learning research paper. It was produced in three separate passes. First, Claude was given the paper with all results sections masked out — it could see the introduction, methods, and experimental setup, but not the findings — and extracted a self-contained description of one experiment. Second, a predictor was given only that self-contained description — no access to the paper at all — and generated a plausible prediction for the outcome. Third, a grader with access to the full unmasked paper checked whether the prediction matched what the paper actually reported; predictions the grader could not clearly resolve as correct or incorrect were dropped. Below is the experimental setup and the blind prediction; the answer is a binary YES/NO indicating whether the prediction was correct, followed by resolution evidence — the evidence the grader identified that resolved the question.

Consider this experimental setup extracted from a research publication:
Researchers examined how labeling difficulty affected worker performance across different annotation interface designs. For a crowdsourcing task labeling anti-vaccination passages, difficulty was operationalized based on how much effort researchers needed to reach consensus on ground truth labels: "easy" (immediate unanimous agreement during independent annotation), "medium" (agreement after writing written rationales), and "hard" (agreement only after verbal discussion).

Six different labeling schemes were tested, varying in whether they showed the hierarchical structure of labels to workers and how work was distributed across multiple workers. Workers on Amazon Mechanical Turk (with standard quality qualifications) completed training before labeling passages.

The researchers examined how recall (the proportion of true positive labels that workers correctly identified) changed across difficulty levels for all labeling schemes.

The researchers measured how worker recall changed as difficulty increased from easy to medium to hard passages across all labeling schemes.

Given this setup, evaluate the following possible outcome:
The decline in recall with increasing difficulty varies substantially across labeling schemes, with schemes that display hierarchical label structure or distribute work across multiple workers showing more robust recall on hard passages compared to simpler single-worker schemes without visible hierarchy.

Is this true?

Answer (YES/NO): NO